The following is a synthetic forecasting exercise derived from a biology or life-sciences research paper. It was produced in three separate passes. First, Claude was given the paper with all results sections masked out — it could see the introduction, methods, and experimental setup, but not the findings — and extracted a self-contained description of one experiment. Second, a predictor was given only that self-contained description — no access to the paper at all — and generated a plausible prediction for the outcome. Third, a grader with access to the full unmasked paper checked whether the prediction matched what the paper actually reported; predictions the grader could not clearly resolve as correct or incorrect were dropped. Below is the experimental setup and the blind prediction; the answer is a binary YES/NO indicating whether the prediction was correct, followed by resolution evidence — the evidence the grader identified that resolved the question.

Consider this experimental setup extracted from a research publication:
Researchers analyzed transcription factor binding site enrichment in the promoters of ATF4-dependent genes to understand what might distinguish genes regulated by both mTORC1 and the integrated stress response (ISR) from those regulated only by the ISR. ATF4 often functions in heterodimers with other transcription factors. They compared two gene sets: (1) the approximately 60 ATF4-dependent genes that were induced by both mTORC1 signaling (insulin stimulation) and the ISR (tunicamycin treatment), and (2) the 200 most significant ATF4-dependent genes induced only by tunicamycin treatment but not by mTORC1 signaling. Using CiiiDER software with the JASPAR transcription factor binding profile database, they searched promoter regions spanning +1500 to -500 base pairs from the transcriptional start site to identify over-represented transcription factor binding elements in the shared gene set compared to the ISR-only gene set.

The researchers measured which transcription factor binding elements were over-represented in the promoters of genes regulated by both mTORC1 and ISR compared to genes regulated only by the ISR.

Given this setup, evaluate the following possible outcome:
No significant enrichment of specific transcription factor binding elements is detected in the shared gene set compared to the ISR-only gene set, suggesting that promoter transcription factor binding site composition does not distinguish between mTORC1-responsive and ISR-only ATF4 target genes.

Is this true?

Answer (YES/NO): NO